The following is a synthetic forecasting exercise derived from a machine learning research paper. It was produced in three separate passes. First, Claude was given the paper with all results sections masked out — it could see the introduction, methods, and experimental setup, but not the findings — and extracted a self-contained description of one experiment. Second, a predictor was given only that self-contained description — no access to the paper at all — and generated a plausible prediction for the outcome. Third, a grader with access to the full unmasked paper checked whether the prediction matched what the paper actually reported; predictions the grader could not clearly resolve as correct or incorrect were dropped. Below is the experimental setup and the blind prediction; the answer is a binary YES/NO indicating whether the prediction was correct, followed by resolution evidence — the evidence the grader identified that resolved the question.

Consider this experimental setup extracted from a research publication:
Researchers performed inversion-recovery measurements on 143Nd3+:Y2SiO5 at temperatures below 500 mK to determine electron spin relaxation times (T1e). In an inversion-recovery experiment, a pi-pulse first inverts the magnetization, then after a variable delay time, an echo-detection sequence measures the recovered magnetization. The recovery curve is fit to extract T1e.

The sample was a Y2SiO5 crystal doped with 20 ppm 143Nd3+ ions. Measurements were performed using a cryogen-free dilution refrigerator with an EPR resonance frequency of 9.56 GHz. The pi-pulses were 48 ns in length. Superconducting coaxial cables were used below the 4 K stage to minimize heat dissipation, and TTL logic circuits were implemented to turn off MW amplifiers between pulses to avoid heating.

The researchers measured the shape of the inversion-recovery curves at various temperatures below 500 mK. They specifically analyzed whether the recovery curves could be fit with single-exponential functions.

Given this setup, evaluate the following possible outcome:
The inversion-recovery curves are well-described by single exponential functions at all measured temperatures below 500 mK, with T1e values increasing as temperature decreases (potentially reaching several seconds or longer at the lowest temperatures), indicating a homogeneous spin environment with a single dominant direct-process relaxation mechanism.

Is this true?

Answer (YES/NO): NO